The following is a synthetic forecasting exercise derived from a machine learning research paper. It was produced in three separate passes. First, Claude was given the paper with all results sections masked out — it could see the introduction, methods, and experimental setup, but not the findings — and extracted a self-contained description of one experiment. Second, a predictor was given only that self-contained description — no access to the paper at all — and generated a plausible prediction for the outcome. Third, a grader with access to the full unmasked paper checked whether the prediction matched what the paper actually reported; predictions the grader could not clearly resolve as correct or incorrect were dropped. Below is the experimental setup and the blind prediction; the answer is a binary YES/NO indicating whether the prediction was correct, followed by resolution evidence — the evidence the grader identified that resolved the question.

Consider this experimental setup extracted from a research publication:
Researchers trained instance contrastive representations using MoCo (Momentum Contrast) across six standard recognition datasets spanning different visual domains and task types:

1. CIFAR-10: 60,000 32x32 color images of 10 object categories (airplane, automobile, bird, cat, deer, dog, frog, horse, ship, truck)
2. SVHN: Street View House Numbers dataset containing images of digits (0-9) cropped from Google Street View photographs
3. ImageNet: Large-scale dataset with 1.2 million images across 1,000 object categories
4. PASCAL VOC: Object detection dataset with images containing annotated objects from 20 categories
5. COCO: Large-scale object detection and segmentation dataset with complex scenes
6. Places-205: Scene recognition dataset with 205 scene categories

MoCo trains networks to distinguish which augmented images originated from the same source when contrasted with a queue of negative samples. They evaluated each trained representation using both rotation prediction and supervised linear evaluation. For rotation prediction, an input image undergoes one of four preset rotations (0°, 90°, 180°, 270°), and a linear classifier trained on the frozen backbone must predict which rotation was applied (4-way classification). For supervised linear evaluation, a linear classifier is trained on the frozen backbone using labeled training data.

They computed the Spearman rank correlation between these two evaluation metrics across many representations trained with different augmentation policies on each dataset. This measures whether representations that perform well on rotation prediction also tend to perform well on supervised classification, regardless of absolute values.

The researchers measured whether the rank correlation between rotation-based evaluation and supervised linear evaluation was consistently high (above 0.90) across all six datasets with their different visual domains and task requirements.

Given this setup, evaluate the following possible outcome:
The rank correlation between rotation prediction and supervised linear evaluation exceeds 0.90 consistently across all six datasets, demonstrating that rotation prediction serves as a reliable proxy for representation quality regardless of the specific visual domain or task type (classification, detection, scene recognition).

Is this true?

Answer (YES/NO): YES